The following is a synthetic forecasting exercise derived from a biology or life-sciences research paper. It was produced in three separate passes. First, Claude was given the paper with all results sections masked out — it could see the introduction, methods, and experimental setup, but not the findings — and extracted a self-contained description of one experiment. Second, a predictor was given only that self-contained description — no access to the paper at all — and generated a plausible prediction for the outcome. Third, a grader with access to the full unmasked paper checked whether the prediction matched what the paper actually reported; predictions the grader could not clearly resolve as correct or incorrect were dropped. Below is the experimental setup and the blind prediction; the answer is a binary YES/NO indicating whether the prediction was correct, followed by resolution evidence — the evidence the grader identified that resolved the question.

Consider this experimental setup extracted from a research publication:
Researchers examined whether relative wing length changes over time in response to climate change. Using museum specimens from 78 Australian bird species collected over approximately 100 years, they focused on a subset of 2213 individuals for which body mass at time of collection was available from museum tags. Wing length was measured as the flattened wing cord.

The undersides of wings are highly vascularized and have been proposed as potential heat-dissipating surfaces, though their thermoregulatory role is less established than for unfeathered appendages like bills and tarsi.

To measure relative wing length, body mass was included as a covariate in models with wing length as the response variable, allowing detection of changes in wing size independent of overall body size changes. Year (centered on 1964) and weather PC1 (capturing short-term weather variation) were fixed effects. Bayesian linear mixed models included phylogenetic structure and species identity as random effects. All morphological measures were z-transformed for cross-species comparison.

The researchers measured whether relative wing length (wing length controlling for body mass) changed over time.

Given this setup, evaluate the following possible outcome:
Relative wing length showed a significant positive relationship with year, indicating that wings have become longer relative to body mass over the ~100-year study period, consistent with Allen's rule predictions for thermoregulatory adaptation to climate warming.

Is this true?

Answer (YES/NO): YES